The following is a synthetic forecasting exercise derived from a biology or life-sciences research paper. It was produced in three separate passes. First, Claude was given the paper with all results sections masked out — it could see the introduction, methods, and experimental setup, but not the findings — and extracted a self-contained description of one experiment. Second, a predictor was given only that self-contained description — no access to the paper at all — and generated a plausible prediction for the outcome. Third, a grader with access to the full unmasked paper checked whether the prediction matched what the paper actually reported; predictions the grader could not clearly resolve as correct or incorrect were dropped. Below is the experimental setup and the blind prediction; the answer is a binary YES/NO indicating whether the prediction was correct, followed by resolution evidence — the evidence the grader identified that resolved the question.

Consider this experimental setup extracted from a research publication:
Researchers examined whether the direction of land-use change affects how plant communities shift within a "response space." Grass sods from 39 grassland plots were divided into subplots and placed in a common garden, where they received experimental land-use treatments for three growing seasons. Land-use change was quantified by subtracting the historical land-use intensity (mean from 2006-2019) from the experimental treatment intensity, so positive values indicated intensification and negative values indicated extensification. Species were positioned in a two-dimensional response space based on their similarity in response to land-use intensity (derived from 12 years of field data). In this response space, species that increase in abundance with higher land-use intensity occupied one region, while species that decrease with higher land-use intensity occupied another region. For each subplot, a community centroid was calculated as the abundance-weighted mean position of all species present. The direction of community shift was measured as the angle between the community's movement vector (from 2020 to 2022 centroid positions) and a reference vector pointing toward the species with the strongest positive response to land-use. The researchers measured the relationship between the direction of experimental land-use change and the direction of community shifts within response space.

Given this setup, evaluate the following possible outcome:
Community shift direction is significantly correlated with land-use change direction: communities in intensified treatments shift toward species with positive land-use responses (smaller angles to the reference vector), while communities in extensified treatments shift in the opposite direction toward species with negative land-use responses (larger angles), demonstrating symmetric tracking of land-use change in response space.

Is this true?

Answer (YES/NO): YES